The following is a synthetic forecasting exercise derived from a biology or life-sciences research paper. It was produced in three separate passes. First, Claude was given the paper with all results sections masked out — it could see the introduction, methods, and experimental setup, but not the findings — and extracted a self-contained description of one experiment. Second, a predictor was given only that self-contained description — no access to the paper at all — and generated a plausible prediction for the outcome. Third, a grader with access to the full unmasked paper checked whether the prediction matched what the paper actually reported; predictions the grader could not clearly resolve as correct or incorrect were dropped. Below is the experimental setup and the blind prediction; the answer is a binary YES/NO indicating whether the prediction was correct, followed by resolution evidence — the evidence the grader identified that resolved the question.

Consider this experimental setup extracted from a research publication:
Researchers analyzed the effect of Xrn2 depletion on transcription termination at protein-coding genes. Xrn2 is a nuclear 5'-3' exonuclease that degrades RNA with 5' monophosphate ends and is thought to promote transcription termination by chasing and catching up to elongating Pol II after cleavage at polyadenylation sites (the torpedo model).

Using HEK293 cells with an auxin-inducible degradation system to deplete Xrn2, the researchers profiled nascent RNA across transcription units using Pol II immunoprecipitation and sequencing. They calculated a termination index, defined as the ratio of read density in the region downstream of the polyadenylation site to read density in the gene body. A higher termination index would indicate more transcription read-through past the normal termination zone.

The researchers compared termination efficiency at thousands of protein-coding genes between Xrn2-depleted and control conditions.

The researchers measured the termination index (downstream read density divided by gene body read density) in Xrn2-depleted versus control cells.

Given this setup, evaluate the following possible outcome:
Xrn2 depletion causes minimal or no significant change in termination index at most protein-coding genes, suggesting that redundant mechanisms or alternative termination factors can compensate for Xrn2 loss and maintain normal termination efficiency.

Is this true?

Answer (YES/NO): NO